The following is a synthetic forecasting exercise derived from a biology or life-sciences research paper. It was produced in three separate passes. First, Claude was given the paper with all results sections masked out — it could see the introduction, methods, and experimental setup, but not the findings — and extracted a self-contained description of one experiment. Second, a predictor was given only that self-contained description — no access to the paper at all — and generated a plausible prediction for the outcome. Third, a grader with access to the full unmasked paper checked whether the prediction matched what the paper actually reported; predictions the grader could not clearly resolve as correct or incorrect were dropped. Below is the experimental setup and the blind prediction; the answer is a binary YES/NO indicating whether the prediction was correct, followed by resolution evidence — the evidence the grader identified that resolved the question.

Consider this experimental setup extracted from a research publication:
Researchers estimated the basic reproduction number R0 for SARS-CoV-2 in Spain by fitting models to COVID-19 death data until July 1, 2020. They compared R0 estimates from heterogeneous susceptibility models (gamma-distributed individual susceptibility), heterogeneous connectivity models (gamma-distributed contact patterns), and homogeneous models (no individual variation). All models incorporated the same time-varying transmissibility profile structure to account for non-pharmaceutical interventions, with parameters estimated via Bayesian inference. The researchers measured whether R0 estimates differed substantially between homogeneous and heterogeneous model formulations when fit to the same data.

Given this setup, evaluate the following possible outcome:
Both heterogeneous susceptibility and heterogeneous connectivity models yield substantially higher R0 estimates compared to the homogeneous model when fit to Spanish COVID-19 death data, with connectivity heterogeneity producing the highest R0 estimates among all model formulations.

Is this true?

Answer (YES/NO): NO